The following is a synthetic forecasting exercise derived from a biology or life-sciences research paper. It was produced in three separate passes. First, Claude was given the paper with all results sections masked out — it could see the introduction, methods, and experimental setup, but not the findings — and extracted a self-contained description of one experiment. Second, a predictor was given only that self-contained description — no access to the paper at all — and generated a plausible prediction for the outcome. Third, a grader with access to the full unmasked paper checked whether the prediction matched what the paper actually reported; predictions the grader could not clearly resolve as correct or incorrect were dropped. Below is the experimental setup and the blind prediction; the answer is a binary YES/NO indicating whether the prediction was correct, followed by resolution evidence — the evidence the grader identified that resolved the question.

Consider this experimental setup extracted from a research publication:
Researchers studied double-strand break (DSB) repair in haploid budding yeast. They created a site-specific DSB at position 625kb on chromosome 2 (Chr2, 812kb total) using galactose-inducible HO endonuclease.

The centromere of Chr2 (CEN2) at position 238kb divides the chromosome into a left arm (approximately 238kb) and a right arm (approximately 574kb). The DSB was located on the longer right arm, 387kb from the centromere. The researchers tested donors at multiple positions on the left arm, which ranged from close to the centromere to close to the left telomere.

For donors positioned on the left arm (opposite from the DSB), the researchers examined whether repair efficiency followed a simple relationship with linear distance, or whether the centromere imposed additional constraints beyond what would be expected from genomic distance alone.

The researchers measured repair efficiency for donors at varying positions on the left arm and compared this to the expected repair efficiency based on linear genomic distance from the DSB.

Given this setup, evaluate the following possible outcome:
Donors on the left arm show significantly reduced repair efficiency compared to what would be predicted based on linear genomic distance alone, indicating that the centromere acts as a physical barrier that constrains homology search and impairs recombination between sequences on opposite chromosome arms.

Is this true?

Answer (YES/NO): NO